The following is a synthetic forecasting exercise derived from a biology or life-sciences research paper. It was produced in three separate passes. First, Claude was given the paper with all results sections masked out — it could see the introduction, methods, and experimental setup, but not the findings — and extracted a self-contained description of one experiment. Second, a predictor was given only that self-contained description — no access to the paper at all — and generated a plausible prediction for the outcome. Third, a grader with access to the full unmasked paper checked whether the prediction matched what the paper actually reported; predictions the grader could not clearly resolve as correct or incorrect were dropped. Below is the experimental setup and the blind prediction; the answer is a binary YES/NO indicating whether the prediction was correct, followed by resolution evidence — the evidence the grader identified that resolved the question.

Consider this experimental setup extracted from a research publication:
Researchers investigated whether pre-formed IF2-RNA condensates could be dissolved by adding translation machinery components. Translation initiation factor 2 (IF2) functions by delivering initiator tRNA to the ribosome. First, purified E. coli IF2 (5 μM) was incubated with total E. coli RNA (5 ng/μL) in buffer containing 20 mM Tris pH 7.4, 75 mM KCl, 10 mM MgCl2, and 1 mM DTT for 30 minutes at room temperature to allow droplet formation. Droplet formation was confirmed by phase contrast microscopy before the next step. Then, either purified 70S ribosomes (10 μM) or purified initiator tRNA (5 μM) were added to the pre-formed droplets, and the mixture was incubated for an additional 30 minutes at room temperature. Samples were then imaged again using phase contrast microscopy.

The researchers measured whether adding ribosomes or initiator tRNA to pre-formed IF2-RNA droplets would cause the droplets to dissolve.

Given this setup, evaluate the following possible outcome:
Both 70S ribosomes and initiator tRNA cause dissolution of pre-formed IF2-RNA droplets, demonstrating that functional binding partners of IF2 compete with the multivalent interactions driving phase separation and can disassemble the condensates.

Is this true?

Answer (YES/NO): YES